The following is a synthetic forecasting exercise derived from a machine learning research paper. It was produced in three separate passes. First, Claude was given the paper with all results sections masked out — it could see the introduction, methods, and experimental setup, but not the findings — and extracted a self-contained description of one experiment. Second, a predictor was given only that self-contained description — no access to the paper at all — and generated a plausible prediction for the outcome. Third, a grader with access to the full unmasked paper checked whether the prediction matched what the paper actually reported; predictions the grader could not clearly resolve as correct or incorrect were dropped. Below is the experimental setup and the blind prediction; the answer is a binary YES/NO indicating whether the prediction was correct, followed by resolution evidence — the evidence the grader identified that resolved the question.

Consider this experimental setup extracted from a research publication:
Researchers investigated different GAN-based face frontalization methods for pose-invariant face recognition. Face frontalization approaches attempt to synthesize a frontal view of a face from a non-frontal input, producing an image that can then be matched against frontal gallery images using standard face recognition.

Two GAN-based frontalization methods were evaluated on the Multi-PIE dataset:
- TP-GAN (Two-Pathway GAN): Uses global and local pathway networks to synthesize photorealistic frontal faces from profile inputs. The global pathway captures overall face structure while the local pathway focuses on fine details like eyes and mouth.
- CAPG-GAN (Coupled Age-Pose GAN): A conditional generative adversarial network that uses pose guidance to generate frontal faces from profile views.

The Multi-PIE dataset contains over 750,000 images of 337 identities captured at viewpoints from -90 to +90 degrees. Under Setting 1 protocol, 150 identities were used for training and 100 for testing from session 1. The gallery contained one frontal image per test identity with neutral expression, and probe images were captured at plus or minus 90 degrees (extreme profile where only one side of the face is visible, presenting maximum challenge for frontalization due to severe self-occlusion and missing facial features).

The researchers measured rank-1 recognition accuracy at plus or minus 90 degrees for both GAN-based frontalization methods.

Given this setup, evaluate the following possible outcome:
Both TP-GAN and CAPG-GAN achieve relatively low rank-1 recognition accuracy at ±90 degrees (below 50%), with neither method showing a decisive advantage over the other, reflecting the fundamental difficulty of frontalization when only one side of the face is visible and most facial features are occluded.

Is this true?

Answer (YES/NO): NO